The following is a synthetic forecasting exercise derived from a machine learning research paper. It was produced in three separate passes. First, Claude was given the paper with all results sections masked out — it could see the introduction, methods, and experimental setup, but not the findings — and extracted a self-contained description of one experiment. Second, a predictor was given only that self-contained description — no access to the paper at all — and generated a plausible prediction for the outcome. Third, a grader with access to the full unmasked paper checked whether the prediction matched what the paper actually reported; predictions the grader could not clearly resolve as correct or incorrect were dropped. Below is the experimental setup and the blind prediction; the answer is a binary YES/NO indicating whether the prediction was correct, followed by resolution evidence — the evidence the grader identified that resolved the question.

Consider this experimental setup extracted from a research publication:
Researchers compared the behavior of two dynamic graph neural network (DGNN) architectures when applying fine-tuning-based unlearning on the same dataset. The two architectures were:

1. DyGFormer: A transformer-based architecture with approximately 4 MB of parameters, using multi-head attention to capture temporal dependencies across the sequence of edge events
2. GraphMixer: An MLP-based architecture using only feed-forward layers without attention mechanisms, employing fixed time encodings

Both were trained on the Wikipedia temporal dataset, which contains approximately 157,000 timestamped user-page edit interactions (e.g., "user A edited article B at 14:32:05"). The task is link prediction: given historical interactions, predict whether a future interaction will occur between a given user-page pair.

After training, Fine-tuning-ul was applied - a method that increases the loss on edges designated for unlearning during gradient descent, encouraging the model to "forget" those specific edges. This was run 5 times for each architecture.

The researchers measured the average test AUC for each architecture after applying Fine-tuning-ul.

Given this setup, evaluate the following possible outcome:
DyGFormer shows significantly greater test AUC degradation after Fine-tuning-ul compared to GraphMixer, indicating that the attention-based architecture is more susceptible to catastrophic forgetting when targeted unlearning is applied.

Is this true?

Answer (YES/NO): YES